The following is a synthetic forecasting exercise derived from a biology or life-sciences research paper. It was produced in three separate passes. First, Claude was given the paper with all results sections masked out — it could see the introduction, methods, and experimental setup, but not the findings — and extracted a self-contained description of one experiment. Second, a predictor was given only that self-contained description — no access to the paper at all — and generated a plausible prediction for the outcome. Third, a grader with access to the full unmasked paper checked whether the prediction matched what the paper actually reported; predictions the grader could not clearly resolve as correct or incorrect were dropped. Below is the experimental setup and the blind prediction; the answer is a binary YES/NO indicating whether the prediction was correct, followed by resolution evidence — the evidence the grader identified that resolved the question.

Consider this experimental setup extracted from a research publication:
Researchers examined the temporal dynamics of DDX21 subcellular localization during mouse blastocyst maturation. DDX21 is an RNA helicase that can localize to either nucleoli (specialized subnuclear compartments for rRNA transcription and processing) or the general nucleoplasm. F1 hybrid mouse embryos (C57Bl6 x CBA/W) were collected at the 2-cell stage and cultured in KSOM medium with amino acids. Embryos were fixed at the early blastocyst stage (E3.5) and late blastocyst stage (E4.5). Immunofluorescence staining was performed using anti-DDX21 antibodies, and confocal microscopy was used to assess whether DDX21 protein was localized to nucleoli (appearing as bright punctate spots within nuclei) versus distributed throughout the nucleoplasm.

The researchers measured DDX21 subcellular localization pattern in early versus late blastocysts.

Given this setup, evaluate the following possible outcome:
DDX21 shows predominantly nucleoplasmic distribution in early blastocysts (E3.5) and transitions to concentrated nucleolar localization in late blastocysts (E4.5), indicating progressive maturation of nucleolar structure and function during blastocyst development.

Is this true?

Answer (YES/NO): NO